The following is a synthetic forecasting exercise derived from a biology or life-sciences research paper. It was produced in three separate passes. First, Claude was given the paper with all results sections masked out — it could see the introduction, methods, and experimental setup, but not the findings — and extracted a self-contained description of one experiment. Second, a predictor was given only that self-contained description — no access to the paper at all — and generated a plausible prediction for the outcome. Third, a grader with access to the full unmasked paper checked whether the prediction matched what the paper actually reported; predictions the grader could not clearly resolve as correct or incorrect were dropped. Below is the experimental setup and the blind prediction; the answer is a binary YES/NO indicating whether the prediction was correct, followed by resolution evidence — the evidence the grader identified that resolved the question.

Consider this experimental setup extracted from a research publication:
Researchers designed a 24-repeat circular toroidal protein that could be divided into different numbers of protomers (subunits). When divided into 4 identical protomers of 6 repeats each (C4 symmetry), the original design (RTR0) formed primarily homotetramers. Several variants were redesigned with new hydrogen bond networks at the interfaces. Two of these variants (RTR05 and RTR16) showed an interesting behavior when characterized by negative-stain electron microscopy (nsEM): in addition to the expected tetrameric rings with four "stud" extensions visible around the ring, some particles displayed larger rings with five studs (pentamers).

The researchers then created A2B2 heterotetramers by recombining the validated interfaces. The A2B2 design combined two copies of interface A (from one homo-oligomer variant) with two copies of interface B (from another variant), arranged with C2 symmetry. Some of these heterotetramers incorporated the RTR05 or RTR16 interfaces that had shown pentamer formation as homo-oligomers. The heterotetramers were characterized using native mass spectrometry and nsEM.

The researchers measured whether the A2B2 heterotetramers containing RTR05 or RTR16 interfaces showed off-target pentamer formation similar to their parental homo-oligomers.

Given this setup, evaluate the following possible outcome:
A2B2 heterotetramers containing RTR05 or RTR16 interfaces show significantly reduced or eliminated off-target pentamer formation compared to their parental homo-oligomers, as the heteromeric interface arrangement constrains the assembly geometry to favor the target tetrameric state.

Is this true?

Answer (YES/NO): YES